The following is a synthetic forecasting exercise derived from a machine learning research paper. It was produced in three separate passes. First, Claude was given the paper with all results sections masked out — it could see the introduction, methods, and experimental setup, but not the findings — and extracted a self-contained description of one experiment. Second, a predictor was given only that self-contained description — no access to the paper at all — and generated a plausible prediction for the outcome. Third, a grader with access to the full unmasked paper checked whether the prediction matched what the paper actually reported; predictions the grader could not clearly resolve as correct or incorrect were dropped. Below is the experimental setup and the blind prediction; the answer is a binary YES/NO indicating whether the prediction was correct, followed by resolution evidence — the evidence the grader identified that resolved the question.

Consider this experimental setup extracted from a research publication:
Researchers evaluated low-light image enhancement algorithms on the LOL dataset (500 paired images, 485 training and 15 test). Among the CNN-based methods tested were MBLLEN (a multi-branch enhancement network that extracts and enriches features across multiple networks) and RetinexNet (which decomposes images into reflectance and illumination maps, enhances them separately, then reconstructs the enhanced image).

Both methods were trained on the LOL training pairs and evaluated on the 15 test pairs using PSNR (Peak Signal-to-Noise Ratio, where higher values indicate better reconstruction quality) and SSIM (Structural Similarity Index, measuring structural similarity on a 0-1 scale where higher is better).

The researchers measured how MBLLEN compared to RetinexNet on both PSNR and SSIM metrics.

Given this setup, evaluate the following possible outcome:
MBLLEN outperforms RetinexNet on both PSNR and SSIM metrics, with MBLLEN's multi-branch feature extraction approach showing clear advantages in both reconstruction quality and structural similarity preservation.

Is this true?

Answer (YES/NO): YES